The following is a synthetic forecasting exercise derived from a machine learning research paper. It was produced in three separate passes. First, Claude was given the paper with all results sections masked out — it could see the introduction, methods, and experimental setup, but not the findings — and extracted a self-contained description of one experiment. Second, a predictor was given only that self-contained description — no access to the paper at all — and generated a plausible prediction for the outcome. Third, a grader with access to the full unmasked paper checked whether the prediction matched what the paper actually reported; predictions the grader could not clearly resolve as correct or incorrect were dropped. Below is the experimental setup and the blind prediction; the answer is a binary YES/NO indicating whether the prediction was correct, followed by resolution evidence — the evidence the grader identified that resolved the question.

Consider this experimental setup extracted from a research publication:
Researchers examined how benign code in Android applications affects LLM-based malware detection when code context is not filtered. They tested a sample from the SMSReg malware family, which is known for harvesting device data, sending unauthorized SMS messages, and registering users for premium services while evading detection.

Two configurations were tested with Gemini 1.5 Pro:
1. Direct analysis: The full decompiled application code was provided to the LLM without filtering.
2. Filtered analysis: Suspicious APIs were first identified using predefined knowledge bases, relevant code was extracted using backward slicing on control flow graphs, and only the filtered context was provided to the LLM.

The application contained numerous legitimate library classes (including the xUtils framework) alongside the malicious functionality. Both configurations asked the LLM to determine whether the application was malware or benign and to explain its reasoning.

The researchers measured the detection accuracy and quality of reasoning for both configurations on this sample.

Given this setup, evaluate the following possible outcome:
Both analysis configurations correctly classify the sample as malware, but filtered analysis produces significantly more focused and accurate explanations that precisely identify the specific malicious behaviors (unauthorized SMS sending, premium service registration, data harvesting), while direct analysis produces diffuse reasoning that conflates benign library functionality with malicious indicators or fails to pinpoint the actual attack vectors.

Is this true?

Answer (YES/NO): NO